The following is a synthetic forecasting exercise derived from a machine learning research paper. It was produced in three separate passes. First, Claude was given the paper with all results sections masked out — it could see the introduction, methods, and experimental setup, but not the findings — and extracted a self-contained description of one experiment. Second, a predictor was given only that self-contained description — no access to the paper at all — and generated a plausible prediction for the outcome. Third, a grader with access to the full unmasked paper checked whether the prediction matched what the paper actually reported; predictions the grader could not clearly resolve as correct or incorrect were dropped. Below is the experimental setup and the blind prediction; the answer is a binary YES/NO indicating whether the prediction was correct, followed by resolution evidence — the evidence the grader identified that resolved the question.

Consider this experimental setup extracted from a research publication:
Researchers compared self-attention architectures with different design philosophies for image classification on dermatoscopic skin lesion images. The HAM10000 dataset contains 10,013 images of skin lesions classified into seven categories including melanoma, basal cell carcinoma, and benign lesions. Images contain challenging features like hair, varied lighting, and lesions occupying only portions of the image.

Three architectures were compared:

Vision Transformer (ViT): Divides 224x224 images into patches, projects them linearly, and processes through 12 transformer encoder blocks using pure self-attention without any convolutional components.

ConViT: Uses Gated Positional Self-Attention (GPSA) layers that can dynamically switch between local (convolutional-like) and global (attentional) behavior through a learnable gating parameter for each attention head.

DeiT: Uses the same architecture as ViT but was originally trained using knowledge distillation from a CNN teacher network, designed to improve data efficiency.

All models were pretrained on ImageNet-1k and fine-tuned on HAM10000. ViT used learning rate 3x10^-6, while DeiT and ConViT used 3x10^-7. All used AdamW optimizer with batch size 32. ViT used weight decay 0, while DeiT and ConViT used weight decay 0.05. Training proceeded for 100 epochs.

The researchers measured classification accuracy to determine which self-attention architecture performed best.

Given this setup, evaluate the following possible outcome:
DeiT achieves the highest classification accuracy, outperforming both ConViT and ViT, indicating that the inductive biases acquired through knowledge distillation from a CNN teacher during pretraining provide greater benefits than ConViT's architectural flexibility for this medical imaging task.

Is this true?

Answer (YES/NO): NO